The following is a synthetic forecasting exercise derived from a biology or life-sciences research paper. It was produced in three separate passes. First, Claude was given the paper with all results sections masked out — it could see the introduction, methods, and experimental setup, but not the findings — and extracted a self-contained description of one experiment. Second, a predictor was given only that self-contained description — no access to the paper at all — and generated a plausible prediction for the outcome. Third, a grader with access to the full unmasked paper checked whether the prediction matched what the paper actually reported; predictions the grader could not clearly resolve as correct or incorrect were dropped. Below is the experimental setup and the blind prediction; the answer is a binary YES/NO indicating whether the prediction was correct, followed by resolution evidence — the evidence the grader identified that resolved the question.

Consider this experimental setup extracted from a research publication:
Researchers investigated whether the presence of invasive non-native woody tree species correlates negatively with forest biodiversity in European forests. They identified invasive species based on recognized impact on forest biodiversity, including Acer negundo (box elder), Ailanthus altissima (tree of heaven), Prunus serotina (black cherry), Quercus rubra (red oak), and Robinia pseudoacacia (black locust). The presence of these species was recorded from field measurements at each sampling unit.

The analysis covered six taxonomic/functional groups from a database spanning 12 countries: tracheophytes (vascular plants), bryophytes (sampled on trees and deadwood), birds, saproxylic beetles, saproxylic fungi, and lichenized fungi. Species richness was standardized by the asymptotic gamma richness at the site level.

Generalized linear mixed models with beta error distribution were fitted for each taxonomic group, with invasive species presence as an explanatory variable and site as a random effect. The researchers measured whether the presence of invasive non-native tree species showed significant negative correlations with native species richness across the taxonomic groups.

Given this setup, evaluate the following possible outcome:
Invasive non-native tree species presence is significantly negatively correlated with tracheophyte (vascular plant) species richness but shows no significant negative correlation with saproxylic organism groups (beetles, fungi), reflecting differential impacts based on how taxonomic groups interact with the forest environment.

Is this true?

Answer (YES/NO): NO